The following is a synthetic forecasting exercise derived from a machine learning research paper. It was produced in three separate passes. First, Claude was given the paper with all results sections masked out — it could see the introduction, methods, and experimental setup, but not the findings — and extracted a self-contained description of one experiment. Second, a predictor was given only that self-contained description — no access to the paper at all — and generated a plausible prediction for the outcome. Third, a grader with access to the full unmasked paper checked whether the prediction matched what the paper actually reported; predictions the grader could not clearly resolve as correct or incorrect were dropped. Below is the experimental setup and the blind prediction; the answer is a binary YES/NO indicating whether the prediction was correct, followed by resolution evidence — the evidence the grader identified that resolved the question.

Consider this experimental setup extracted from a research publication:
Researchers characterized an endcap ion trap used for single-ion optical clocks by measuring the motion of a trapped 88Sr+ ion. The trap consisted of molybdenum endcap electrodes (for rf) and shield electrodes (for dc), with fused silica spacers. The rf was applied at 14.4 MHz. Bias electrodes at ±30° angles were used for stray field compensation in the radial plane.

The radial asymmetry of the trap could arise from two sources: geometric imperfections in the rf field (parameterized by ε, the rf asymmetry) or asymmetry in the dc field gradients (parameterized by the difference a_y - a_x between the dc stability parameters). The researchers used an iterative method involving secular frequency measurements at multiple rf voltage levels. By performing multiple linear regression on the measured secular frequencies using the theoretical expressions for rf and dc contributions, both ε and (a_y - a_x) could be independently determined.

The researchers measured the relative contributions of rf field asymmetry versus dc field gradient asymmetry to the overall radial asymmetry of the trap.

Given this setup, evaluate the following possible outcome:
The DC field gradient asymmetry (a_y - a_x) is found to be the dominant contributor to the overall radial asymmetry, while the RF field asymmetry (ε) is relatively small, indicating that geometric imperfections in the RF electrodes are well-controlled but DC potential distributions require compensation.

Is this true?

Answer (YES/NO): YES